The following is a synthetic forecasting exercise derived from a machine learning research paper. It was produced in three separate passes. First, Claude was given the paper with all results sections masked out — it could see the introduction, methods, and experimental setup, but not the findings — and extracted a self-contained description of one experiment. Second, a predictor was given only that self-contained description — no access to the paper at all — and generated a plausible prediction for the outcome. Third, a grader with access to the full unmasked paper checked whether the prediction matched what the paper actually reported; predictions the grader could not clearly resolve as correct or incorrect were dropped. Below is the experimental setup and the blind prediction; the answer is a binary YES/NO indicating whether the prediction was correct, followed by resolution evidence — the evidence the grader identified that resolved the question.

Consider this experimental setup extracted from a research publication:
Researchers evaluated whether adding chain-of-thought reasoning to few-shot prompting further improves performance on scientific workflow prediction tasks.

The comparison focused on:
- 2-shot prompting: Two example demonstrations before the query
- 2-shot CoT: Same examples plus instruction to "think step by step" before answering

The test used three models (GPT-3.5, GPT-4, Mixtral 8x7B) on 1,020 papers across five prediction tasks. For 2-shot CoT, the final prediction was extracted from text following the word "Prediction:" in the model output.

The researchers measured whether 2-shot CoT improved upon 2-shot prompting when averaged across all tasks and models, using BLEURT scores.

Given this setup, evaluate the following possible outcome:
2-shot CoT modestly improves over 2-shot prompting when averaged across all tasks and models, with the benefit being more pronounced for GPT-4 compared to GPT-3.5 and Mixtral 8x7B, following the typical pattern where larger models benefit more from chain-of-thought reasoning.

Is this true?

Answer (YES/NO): NO